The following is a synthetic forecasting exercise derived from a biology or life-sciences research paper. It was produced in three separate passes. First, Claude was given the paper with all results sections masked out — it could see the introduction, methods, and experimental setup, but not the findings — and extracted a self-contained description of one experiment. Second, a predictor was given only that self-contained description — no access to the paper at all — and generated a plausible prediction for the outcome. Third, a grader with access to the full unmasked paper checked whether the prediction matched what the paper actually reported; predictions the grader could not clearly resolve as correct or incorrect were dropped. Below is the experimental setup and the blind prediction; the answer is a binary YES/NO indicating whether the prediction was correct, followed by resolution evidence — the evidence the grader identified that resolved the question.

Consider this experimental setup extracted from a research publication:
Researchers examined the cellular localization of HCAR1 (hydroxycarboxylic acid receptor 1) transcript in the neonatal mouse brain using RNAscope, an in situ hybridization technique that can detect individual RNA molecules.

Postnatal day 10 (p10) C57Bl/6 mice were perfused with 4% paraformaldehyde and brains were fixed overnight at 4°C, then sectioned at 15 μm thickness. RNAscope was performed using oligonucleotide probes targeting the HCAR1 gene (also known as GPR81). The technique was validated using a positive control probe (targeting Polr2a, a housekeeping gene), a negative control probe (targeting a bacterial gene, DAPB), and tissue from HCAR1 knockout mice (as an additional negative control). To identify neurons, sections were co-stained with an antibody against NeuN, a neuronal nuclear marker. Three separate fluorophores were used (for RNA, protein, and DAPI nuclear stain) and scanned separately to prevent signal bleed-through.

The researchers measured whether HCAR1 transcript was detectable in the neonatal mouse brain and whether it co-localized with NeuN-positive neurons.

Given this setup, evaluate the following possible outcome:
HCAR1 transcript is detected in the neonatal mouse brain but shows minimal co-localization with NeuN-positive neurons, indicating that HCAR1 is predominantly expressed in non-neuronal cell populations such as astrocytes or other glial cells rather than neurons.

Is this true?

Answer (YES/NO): NO